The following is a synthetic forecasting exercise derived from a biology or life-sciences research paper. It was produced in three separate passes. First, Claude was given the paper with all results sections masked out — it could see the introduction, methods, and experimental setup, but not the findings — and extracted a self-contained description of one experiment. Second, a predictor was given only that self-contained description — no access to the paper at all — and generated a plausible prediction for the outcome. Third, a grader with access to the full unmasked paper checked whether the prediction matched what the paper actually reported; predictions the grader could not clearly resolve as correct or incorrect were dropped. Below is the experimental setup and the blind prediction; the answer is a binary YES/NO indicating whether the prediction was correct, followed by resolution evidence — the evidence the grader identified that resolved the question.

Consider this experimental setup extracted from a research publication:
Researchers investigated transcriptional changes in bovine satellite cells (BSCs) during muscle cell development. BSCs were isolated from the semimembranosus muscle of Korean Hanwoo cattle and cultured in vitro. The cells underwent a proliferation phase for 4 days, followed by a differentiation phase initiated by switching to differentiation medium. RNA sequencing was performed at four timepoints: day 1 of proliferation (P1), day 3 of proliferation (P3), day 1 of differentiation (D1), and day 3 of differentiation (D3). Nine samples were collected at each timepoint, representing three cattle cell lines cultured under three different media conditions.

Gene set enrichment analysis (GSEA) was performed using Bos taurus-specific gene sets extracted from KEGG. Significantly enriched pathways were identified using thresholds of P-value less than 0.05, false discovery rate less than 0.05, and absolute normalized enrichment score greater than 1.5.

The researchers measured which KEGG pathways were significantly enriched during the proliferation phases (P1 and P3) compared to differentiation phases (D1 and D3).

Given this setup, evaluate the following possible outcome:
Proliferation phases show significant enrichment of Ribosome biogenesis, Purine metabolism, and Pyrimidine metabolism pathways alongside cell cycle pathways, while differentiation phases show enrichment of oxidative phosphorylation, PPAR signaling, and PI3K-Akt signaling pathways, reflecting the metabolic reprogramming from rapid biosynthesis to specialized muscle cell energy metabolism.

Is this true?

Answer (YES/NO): NO